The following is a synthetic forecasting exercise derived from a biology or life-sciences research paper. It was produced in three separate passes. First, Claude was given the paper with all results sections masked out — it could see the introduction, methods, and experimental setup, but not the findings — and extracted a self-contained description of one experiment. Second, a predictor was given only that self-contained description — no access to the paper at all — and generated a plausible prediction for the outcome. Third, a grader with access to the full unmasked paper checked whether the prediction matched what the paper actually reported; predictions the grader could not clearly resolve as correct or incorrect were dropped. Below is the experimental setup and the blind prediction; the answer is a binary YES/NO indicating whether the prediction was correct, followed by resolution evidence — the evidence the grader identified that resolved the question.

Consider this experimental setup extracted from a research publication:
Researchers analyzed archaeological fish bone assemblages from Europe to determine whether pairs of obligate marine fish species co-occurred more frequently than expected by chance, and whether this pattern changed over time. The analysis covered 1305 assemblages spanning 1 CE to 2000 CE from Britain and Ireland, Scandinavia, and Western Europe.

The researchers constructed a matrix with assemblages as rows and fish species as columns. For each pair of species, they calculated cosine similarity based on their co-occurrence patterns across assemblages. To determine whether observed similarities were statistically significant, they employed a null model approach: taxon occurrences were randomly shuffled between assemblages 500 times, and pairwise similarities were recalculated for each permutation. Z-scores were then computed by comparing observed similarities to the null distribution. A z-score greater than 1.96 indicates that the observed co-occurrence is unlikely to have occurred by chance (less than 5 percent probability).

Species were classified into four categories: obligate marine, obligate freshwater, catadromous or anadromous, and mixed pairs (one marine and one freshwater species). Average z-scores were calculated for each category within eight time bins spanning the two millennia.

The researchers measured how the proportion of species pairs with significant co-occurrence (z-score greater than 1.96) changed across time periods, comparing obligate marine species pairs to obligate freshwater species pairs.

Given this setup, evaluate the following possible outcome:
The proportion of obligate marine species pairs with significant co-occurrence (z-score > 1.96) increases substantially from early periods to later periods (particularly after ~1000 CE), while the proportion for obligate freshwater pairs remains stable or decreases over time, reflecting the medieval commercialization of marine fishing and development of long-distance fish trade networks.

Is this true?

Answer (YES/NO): NO